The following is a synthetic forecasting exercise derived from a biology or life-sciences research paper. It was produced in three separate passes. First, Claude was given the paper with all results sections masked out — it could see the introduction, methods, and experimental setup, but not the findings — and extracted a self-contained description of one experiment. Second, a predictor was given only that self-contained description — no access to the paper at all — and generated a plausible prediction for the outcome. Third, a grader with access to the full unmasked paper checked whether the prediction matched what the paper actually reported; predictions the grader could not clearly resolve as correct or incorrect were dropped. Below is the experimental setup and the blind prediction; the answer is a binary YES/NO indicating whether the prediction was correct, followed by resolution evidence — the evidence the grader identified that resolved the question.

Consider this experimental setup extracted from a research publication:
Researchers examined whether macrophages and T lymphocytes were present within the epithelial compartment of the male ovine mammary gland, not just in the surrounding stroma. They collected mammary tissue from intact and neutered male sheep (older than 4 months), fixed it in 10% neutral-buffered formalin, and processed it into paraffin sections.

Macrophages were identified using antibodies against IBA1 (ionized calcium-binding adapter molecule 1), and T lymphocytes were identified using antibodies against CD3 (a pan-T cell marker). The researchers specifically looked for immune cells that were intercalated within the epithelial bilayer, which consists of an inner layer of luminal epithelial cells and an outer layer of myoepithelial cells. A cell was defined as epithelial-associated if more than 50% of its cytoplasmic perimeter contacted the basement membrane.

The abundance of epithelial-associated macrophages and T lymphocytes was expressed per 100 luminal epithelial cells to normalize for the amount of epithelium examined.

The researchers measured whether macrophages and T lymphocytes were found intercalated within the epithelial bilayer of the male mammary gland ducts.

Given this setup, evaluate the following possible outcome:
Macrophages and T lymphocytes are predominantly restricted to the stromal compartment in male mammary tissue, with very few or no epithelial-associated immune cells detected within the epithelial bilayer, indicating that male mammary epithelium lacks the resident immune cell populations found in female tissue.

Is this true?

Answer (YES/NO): NO